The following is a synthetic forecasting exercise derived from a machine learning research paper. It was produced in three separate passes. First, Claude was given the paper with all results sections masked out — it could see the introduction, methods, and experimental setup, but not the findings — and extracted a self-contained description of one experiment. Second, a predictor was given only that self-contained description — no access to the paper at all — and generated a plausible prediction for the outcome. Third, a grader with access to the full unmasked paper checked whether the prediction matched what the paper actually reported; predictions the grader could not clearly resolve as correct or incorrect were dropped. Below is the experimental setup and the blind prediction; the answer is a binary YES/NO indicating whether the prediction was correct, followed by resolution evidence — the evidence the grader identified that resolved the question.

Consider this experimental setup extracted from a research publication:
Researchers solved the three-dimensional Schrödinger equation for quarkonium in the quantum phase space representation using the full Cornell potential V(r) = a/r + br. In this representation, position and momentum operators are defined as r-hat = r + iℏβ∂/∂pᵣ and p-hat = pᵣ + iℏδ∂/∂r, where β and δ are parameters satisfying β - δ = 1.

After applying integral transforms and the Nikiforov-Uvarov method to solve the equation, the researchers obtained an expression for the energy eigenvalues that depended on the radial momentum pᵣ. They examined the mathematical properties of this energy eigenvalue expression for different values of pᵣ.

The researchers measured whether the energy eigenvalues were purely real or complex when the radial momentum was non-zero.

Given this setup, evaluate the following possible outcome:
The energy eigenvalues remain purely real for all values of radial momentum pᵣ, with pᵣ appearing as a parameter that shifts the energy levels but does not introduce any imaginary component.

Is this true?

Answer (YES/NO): NO